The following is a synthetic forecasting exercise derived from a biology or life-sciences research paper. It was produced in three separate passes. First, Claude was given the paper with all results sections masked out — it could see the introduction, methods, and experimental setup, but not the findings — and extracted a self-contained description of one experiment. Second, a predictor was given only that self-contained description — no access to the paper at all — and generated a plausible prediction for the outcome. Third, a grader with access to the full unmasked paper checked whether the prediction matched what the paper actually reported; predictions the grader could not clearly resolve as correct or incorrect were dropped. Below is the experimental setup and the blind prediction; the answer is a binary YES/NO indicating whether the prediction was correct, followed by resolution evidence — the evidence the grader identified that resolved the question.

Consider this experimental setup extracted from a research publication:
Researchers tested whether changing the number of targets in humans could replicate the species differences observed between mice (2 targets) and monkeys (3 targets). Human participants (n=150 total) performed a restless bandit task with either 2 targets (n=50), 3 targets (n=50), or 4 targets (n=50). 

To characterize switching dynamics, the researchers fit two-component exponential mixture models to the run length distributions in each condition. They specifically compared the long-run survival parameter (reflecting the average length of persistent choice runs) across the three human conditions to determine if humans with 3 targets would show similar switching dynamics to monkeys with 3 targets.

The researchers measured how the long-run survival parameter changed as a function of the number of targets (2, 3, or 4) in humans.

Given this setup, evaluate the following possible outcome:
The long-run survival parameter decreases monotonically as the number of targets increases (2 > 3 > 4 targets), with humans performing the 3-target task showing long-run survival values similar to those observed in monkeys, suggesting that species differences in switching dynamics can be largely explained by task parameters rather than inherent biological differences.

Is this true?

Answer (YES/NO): NO